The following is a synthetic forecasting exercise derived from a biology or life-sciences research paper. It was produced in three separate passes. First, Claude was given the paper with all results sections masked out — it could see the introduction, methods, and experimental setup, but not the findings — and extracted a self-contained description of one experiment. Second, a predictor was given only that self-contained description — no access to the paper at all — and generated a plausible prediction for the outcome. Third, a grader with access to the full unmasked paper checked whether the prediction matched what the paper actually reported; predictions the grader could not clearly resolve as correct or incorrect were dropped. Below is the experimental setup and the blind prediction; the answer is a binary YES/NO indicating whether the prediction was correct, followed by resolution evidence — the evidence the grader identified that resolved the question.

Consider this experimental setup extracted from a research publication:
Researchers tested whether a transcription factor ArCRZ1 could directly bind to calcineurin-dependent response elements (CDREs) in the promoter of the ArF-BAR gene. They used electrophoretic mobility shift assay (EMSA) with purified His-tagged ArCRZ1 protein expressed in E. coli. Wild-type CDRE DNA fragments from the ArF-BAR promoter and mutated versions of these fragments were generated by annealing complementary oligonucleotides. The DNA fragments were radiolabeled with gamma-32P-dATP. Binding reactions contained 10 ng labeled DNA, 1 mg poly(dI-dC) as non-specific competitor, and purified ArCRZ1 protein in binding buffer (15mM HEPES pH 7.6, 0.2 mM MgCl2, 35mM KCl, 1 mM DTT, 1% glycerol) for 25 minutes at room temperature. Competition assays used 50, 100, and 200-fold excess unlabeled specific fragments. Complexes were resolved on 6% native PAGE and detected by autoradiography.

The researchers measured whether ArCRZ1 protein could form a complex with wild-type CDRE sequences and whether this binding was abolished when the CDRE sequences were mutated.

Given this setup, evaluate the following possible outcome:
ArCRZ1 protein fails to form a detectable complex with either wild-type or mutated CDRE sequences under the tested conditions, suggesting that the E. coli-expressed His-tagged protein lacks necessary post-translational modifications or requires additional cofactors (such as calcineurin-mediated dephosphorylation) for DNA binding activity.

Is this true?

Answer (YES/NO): NO